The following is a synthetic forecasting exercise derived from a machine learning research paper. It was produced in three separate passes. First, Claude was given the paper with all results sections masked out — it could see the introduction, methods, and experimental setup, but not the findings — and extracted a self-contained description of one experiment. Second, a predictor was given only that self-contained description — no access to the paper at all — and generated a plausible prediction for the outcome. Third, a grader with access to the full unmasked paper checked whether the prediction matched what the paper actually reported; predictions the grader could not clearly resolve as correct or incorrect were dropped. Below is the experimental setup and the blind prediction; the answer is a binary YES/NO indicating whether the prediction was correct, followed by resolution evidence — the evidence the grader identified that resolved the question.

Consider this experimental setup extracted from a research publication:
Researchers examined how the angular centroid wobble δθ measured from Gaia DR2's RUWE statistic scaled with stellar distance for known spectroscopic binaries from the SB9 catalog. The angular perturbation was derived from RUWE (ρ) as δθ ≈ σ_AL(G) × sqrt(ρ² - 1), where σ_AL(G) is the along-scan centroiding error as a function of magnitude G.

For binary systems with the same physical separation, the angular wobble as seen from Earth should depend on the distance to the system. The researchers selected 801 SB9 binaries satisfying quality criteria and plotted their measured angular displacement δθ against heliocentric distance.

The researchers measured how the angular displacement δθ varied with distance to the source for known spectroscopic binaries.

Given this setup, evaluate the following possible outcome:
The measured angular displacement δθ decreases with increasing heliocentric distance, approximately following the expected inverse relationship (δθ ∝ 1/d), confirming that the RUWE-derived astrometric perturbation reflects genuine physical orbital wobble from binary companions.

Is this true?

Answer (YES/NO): YES